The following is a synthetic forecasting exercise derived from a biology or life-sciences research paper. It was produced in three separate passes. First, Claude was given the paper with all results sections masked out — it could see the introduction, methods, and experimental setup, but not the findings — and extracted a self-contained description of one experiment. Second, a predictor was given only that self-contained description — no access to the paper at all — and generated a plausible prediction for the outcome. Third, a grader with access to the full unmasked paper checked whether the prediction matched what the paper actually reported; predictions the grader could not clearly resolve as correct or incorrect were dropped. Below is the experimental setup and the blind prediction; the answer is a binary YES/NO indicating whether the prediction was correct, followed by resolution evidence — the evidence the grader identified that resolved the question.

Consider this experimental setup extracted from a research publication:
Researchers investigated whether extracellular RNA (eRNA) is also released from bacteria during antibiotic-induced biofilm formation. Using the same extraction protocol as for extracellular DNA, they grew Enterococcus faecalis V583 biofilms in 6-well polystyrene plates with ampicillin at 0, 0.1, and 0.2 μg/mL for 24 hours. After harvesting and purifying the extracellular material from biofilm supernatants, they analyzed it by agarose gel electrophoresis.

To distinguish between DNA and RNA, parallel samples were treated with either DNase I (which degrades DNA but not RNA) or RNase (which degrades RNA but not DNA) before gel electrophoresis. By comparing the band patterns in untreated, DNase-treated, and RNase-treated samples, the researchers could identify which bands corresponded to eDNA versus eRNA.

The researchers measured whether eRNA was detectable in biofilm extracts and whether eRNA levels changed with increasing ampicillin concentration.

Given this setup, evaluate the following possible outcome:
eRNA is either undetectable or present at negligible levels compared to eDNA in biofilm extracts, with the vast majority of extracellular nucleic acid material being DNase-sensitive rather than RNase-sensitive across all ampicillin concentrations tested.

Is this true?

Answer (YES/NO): NO